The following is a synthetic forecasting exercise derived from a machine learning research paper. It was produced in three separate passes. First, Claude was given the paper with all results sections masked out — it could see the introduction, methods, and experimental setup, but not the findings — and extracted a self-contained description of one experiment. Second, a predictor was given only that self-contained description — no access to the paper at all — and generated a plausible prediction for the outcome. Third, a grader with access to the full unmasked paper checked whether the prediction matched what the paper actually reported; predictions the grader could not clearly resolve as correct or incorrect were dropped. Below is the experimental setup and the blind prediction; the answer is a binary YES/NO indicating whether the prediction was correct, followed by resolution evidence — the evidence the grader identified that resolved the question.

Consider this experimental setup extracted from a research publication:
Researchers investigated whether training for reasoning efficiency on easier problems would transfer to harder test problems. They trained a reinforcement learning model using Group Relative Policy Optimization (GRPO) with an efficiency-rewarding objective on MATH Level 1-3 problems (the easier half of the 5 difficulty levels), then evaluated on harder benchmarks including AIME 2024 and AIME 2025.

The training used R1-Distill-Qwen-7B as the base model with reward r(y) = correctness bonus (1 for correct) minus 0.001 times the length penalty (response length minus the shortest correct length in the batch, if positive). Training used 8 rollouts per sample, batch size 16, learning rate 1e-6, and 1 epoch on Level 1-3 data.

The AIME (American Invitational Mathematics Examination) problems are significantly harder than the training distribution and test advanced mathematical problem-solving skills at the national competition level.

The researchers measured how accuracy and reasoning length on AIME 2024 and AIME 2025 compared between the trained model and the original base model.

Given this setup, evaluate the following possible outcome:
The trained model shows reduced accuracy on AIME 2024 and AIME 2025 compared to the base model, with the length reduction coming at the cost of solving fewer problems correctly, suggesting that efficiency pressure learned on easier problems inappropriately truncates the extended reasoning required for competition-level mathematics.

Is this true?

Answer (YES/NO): NO